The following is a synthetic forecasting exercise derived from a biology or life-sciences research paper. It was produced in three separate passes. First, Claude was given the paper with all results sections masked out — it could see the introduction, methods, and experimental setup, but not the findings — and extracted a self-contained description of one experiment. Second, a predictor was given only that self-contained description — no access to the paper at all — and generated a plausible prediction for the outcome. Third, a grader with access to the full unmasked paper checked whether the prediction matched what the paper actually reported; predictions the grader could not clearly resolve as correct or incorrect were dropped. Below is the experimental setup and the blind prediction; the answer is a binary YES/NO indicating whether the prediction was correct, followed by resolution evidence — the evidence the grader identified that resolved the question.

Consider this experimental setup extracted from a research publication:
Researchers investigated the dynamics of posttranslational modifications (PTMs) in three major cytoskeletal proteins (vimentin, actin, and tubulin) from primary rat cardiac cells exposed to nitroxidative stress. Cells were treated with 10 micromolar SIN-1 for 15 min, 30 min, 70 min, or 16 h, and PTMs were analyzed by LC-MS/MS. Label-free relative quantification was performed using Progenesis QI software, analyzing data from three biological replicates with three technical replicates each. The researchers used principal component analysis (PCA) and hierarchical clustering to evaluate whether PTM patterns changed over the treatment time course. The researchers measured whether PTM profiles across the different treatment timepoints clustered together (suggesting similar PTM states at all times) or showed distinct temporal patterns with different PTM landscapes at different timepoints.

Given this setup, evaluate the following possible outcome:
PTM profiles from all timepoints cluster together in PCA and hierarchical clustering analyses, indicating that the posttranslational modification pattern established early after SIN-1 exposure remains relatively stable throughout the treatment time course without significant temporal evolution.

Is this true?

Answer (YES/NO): NO